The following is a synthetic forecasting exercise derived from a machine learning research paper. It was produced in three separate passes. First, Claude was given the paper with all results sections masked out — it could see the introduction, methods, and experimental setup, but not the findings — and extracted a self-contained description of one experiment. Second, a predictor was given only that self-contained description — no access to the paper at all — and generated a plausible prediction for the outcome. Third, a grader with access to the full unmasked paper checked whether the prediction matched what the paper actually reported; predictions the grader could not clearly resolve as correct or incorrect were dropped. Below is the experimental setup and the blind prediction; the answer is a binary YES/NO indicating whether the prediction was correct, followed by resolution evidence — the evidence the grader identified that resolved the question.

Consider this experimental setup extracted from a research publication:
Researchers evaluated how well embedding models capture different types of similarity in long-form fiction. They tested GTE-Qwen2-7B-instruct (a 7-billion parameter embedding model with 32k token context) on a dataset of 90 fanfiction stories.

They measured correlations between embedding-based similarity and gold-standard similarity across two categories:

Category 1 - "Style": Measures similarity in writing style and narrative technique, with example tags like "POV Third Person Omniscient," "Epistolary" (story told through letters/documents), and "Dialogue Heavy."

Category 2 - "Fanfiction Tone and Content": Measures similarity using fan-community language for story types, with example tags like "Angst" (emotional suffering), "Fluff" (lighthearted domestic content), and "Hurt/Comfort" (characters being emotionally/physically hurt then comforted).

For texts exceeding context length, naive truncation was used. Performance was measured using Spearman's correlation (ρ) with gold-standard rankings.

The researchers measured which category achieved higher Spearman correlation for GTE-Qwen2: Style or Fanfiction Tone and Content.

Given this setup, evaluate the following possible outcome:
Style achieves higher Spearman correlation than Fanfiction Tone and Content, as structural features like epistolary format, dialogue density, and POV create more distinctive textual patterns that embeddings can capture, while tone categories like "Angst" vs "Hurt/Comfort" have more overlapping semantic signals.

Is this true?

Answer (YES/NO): NO